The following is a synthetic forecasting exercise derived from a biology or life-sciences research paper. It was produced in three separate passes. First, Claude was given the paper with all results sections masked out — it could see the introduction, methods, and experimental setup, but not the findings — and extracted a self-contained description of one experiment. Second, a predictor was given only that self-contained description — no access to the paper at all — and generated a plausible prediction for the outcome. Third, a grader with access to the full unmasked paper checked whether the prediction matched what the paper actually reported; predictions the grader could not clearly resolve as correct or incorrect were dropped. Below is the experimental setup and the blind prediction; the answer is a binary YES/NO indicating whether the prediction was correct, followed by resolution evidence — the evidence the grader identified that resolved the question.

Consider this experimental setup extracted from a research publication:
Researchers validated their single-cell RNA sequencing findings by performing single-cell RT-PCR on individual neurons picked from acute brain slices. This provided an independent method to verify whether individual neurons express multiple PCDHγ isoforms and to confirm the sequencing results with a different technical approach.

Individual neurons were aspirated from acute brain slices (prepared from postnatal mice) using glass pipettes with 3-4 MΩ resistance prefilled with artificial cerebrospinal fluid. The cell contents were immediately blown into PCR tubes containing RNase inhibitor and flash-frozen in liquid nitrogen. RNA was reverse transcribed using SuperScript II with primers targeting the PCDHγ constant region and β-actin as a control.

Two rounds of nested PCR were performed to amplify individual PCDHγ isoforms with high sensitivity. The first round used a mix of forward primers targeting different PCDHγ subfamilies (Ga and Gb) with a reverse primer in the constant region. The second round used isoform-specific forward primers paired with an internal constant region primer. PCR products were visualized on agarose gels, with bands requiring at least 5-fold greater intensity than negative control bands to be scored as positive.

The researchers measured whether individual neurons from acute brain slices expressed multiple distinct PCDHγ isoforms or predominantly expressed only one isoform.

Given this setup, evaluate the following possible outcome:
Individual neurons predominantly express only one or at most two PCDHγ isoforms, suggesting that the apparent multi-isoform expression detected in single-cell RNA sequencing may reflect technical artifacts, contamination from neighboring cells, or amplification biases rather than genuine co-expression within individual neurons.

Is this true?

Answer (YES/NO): NO